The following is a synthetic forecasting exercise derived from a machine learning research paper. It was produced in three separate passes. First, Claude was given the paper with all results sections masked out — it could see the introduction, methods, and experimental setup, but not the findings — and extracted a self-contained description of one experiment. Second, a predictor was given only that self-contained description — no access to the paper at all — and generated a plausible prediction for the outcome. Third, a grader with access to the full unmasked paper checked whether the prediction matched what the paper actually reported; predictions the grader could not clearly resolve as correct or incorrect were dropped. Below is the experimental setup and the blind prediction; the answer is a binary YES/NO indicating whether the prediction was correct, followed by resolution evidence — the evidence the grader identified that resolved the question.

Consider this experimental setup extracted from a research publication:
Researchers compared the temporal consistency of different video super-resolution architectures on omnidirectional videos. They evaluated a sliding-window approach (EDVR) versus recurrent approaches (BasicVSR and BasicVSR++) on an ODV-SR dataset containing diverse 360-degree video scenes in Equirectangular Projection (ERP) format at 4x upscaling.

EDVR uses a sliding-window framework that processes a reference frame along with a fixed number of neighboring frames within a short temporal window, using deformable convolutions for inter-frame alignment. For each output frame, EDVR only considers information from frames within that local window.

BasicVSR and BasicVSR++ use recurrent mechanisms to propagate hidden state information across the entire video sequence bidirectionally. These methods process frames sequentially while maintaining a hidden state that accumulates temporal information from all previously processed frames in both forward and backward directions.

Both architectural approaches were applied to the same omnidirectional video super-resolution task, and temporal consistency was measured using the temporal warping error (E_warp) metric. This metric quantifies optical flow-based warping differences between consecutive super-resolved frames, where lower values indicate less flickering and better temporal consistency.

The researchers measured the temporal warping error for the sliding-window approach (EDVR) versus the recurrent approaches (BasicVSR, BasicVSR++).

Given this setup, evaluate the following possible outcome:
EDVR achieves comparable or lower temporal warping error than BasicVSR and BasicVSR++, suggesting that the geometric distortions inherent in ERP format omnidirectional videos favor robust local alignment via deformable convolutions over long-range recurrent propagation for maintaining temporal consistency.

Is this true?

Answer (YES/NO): NO